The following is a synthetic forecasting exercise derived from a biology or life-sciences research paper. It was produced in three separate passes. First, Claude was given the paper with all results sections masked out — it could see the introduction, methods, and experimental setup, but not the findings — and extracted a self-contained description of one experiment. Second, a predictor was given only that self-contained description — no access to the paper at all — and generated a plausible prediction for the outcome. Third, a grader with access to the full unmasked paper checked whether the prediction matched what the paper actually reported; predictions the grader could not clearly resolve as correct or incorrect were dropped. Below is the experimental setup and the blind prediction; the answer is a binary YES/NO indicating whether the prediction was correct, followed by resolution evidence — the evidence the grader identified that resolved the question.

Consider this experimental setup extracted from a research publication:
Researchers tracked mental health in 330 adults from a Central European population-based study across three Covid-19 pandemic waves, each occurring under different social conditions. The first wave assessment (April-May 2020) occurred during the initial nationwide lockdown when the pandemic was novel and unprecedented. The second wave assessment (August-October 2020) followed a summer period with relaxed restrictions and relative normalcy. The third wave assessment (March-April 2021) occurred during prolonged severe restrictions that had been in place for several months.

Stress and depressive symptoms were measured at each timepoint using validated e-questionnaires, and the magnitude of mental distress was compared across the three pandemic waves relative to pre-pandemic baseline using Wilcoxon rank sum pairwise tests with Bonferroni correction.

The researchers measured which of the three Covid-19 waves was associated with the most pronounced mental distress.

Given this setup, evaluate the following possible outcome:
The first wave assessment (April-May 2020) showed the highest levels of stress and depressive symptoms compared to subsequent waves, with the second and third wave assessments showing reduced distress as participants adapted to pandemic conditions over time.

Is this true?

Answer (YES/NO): NO